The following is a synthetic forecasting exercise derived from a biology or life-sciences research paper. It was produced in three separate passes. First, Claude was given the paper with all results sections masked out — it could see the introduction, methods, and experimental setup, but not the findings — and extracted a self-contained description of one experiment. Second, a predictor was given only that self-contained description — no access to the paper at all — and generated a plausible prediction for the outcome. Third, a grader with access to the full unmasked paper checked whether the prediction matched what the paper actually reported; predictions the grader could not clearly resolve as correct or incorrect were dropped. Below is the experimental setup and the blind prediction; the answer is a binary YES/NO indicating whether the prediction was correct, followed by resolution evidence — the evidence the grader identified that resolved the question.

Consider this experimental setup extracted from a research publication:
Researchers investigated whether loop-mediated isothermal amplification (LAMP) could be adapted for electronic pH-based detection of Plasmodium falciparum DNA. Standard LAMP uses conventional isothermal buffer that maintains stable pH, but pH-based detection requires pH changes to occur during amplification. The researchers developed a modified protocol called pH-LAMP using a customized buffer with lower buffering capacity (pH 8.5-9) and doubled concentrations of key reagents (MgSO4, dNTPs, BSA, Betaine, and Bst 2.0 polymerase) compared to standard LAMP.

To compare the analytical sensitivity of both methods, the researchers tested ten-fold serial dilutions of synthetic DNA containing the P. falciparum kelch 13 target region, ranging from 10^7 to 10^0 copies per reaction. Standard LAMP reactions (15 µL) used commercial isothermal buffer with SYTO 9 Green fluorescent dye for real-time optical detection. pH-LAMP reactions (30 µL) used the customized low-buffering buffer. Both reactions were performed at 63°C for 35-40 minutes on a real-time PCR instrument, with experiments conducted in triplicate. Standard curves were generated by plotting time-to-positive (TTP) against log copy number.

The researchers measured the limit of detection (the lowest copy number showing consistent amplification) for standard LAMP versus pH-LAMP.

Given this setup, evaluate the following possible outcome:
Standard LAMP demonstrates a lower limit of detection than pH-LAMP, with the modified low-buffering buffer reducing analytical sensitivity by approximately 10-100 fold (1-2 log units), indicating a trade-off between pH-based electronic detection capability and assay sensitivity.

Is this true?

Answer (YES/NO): YES